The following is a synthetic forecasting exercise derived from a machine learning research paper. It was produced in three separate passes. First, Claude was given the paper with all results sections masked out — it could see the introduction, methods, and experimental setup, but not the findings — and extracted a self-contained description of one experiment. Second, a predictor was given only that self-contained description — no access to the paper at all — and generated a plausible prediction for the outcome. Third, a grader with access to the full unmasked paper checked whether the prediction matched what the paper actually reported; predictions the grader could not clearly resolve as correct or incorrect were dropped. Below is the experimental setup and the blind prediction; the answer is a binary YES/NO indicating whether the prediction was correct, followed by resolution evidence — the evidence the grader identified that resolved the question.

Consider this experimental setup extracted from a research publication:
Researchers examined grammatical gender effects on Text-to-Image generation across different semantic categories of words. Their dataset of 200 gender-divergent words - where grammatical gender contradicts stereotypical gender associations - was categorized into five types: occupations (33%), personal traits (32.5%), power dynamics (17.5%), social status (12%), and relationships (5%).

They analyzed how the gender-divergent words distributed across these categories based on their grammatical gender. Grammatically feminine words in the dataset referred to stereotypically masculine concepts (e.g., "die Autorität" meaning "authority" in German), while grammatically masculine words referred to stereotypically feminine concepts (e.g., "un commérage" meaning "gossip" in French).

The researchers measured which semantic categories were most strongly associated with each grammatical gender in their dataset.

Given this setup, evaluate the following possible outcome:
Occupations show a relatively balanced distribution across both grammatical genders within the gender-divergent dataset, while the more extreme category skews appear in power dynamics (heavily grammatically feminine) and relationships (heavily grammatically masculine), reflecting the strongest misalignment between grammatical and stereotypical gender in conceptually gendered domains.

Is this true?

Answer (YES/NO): NO